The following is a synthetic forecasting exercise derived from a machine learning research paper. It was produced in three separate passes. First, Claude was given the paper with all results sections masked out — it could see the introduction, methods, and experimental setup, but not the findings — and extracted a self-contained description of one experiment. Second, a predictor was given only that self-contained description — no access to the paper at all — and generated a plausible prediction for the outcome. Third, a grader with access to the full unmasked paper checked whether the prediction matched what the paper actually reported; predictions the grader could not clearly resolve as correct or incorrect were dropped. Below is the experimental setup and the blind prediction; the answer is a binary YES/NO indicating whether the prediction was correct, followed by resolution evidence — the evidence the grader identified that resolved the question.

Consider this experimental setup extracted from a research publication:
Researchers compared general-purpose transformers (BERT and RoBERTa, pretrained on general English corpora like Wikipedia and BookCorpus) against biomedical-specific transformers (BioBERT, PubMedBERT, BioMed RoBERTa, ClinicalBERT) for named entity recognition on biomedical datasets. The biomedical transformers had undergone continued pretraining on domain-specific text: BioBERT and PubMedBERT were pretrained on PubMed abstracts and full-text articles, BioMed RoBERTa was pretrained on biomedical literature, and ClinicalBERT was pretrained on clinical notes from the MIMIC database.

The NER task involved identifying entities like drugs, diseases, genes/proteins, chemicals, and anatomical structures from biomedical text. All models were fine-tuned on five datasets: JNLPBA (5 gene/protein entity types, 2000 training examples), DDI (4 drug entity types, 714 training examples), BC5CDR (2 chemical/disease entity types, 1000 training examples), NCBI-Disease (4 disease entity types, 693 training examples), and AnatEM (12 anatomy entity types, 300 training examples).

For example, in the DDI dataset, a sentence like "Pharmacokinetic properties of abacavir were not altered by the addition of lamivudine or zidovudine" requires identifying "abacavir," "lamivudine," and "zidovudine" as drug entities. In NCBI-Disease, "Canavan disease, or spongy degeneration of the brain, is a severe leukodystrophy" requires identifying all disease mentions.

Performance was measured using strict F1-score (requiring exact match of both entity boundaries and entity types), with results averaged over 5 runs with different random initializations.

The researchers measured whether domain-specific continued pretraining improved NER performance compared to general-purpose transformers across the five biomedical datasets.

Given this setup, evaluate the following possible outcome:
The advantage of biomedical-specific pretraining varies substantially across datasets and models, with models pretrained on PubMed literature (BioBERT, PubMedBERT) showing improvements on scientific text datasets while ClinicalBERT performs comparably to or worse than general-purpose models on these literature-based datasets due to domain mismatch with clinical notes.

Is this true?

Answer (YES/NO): NO